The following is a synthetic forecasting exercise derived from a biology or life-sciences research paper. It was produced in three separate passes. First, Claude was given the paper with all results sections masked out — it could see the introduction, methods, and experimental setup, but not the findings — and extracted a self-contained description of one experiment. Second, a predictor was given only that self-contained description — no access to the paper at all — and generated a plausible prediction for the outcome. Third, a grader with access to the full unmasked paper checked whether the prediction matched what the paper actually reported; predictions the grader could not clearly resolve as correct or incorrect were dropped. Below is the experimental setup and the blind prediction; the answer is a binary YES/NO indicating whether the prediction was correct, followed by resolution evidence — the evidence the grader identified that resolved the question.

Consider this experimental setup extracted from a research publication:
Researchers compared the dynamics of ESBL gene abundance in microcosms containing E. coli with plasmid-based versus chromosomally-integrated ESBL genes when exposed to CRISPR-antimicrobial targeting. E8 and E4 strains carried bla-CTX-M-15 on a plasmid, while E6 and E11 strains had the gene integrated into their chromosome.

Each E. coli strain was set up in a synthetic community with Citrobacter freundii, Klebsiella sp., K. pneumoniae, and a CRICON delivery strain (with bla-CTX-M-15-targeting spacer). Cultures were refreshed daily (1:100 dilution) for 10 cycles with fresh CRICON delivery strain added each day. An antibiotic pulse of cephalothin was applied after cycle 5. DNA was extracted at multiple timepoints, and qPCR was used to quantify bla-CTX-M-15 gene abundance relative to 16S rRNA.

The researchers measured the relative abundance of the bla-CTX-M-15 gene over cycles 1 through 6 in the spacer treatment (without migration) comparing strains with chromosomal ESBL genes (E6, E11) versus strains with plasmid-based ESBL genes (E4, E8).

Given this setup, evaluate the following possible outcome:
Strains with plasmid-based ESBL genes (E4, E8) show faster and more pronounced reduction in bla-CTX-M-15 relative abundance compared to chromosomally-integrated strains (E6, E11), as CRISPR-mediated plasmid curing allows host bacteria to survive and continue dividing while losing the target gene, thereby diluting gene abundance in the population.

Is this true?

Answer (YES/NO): NO